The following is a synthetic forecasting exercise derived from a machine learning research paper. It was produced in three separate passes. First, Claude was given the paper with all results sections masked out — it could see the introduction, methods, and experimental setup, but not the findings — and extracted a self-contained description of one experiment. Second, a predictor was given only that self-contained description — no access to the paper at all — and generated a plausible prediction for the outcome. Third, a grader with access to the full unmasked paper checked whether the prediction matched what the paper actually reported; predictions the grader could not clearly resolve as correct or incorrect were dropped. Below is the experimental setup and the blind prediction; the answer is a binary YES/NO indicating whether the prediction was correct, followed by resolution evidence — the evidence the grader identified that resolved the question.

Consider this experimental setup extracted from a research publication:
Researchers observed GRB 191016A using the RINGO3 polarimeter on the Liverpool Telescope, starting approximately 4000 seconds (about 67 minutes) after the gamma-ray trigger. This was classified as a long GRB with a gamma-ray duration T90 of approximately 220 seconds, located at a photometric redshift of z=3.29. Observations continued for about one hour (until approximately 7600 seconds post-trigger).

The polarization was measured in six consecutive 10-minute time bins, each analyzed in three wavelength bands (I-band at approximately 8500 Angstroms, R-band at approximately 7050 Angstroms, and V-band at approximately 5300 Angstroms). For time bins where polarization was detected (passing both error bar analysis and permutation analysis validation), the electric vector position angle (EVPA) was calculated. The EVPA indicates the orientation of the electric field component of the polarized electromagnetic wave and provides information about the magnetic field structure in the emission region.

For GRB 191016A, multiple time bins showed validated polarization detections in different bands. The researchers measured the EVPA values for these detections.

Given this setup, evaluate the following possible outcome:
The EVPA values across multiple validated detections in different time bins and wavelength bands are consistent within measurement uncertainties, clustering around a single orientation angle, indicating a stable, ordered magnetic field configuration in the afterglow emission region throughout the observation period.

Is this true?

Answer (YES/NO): YES